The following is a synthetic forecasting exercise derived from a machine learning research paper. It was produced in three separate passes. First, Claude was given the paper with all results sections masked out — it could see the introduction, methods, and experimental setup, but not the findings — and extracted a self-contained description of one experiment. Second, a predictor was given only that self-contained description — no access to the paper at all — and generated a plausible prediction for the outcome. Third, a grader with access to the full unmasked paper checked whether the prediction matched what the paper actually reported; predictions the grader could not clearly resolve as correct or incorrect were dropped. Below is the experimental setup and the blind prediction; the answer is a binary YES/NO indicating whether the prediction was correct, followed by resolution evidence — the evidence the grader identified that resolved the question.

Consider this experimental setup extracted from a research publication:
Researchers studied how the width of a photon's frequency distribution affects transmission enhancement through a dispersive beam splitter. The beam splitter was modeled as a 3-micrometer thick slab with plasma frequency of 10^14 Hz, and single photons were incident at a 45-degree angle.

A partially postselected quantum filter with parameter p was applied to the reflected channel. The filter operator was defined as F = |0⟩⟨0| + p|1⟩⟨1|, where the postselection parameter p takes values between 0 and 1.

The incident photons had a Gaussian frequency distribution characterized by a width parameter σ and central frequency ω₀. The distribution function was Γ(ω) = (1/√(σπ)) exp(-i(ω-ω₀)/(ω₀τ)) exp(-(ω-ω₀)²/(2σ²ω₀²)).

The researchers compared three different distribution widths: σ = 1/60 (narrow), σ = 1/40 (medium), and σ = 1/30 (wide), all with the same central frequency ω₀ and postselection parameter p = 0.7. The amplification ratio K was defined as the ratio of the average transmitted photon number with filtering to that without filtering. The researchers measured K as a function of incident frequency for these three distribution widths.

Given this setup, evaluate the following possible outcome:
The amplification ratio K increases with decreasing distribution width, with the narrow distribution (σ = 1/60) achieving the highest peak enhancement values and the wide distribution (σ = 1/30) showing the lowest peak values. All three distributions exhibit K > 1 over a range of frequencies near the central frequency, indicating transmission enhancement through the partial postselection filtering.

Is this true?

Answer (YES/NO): YES